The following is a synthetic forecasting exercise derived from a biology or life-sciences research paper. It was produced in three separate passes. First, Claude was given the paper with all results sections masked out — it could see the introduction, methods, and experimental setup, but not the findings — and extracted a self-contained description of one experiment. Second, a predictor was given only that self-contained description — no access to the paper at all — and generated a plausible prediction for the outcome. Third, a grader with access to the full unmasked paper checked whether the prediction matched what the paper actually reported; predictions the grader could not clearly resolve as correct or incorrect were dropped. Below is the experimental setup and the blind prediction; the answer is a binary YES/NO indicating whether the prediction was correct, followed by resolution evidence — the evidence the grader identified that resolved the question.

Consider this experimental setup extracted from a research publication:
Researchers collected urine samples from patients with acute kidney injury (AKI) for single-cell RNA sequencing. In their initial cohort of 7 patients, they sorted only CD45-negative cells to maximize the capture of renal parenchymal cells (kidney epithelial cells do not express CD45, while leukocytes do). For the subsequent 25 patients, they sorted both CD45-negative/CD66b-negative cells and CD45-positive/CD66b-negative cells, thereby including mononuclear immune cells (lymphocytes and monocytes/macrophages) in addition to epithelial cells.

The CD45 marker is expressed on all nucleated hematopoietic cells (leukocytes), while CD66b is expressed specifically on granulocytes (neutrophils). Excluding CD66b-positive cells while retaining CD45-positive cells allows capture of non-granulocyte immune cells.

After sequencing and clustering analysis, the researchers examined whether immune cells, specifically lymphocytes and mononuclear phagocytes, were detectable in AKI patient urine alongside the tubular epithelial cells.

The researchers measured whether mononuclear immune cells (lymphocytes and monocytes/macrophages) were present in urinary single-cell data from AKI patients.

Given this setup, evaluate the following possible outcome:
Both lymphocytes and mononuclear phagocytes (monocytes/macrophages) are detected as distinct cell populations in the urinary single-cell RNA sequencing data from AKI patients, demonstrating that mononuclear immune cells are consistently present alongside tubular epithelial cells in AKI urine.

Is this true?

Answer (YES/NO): YES